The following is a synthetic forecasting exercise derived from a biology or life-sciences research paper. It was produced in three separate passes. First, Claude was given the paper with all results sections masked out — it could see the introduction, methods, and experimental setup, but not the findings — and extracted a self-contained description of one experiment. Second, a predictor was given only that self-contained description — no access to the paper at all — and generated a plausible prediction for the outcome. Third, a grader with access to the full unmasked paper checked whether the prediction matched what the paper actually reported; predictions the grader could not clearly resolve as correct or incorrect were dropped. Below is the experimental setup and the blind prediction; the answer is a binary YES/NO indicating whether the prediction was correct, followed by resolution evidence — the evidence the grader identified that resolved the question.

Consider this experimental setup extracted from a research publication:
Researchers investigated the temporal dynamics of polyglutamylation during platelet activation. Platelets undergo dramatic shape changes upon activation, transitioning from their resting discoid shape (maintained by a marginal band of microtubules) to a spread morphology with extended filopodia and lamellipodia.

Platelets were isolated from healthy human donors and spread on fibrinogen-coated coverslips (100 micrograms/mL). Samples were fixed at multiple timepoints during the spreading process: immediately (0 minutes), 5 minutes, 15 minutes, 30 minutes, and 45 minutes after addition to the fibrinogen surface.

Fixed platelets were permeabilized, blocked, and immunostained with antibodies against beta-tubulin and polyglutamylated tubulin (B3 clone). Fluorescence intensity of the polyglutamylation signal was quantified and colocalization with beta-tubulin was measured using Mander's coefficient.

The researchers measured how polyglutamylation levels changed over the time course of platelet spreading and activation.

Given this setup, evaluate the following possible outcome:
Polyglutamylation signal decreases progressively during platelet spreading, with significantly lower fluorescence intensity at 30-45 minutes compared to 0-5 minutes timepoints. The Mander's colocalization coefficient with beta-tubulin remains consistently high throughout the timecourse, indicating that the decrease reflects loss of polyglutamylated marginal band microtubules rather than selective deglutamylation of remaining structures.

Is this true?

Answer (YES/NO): NO